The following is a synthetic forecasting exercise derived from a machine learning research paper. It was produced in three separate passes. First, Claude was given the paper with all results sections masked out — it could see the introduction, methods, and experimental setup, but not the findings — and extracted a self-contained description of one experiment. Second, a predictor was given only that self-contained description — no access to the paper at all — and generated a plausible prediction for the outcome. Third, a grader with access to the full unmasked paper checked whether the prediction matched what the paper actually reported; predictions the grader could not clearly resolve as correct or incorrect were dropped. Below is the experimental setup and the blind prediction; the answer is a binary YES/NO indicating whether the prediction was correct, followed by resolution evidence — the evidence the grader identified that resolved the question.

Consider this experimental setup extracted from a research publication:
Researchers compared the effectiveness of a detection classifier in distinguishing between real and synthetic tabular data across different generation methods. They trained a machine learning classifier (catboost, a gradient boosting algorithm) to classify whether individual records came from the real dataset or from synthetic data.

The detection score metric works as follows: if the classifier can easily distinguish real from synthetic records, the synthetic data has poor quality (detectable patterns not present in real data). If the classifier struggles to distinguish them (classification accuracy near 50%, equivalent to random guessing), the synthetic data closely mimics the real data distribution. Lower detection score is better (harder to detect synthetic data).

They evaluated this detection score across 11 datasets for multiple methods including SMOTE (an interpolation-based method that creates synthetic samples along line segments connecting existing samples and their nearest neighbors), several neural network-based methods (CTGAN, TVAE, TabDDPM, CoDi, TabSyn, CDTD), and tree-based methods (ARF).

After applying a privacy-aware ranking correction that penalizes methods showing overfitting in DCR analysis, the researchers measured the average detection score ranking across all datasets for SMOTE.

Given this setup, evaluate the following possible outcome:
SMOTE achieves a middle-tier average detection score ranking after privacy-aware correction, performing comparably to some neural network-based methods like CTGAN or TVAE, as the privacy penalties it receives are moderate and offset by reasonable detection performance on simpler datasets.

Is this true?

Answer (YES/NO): NO